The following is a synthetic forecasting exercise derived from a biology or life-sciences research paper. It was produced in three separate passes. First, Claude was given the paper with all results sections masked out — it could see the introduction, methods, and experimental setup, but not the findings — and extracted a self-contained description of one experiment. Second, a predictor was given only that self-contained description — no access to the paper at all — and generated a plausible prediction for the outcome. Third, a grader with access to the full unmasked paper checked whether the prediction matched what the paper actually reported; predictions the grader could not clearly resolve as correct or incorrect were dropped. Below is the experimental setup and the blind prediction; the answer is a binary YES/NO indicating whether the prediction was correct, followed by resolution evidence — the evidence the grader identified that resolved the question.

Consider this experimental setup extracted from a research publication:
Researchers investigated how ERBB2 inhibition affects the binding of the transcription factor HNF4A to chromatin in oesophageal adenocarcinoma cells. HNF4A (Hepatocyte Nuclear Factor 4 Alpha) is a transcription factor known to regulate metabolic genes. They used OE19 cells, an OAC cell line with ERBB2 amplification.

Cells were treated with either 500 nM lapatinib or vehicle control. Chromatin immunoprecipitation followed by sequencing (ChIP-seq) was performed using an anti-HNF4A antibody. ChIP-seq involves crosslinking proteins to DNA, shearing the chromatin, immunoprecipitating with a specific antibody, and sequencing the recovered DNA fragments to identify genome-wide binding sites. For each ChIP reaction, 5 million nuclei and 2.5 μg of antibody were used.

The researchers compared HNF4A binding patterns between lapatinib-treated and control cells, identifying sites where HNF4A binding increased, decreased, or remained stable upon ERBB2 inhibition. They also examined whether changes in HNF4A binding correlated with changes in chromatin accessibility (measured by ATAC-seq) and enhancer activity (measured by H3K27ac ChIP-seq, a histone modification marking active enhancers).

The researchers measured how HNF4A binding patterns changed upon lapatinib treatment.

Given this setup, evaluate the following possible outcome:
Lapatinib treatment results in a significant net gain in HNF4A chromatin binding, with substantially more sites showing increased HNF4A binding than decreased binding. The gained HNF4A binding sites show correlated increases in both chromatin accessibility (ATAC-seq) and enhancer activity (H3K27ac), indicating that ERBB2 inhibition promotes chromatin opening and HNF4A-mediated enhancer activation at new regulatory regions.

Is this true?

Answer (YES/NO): NO